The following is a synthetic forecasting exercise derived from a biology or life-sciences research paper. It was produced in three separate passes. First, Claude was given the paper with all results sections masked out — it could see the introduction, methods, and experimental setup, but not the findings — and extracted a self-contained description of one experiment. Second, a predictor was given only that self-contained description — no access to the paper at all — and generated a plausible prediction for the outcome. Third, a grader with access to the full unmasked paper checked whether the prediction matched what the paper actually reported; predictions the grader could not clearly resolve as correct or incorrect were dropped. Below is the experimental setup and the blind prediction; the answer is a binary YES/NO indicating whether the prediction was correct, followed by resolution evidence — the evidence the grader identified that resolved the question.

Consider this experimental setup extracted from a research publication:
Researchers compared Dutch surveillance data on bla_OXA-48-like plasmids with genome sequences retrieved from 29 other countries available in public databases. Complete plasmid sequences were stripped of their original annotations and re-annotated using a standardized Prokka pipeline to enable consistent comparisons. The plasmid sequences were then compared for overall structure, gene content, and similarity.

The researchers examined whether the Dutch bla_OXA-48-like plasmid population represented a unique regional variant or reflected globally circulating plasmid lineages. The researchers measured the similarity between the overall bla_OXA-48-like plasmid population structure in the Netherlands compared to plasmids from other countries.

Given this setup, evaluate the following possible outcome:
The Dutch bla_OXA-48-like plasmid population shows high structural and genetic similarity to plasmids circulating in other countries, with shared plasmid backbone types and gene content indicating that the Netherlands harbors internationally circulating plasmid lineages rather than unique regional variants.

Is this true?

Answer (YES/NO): YES